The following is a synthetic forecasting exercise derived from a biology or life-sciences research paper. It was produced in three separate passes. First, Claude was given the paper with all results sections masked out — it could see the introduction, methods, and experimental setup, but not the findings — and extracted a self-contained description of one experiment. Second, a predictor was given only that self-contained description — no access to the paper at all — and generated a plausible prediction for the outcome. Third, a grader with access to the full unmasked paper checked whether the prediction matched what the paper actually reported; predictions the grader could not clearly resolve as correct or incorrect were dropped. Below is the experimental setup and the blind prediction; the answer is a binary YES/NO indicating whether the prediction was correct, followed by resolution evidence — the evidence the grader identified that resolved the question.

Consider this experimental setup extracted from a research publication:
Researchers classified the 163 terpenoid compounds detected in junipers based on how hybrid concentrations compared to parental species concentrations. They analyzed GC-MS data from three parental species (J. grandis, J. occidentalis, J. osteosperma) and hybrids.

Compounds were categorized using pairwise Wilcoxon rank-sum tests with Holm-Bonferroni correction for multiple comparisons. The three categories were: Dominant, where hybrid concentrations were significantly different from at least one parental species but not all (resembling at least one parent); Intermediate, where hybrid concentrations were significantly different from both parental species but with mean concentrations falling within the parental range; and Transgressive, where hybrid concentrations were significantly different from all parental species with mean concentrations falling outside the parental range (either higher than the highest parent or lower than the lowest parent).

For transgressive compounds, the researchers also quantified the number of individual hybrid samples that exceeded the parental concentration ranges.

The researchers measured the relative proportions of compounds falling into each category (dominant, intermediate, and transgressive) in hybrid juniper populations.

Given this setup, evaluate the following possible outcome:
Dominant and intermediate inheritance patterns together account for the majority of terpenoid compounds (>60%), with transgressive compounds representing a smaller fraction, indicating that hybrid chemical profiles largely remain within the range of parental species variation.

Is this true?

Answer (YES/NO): YES